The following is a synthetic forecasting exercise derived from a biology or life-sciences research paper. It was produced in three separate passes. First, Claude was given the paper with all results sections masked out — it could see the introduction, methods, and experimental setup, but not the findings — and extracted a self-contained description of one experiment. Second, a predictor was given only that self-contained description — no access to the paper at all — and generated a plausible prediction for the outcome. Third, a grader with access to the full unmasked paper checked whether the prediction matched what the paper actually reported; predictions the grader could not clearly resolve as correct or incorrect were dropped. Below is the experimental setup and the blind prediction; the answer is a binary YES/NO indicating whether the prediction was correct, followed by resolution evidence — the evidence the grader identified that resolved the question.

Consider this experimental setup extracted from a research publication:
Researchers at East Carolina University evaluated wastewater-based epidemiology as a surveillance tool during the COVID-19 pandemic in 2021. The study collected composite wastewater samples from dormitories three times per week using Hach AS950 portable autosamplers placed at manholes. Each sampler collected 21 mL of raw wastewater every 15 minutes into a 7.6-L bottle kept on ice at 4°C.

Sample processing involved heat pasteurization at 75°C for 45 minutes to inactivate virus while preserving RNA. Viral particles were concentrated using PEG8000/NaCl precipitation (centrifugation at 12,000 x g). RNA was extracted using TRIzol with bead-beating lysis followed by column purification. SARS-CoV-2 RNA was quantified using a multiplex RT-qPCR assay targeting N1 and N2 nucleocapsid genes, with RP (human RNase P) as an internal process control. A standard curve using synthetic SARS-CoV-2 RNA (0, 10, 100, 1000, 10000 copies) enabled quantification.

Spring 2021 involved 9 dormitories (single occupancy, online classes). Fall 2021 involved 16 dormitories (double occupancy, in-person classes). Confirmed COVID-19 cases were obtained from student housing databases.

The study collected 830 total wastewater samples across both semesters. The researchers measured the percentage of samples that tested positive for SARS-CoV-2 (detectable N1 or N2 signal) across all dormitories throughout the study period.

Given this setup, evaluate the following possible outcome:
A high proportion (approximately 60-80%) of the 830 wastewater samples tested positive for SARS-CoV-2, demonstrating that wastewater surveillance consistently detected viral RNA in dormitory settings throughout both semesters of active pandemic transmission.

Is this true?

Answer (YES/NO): YES